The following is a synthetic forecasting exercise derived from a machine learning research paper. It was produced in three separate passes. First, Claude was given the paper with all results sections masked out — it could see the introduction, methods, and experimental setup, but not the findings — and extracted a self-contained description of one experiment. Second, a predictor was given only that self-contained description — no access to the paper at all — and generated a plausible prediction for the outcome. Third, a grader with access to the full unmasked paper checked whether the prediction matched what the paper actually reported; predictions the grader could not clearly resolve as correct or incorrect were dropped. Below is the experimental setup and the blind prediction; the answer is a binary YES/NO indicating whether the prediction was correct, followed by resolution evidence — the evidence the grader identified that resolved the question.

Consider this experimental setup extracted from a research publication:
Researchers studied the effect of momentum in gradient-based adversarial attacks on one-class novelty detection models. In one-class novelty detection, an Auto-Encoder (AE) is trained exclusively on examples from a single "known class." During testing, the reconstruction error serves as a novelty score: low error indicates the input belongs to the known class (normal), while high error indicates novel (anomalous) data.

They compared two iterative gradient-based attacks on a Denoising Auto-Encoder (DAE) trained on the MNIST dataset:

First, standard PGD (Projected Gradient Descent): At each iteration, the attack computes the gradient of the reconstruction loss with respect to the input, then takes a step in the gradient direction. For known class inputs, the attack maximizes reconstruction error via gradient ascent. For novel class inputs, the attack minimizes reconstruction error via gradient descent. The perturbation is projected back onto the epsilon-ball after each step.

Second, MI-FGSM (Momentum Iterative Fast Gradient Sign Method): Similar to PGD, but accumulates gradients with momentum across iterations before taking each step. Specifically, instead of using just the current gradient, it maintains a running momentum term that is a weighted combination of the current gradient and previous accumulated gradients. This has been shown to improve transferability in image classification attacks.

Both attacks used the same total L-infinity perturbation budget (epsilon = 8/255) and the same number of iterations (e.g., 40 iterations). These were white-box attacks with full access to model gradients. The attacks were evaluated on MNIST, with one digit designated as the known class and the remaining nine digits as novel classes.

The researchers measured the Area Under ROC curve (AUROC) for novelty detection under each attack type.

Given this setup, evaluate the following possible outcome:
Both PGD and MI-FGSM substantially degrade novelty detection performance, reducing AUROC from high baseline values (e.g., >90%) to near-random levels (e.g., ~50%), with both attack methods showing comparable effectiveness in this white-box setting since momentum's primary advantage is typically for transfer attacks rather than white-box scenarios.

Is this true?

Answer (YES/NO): NO